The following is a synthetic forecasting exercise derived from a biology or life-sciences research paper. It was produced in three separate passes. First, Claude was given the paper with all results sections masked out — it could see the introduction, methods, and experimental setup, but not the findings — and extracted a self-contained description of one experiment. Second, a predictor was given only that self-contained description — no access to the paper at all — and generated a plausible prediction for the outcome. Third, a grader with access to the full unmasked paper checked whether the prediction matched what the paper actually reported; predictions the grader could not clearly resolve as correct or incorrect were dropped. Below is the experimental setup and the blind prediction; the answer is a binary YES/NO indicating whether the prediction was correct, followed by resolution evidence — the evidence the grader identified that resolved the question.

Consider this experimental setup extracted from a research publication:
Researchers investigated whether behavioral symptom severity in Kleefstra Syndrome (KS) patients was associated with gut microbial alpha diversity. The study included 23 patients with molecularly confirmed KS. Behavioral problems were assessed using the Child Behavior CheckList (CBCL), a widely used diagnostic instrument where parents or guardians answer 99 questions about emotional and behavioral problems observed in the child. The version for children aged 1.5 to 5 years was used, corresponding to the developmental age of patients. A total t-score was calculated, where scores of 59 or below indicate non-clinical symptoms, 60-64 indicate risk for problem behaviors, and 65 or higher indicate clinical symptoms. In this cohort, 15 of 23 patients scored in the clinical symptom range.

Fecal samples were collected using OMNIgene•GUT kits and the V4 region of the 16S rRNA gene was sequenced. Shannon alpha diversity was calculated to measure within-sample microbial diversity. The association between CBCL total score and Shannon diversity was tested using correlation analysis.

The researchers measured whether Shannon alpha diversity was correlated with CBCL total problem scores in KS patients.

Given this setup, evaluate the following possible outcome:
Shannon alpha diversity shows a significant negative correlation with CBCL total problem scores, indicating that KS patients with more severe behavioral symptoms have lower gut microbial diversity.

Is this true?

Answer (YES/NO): NO